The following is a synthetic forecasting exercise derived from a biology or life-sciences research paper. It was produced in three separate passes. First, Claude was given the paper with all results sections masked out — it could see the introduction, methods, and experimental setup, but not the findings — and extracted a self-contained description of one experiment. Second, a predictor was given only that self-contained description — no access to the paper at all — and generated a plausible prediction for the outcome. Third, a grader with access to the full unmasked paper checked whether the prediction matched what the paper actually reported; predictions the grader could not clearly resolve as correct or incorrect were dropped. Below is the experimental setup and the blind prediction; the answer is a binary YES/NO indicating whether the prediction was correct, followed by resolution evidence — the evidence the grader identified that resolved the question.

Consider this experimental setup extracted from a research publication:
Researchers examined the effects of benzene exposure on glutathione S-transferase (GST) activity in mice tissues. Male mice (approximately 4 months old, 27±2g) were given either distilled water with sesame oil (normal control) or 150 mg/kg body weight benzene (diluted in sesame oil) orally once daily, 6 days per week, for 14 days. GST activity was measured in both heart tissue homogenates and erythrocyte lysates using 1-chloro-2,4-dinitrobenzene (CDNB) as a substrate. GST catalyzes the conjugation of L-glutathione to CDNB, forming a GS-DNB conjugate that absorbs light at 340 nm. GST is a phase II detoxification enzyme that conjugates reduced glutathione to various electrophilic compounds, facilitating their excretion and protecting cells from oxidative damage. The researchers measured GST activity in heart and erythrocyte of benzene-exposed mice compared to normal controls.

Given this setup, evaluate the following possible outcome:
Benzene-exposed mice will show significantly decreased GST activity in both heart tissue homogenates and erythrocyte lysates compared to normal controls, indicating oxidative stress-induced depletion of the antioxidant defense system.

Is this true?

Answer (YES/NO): YES